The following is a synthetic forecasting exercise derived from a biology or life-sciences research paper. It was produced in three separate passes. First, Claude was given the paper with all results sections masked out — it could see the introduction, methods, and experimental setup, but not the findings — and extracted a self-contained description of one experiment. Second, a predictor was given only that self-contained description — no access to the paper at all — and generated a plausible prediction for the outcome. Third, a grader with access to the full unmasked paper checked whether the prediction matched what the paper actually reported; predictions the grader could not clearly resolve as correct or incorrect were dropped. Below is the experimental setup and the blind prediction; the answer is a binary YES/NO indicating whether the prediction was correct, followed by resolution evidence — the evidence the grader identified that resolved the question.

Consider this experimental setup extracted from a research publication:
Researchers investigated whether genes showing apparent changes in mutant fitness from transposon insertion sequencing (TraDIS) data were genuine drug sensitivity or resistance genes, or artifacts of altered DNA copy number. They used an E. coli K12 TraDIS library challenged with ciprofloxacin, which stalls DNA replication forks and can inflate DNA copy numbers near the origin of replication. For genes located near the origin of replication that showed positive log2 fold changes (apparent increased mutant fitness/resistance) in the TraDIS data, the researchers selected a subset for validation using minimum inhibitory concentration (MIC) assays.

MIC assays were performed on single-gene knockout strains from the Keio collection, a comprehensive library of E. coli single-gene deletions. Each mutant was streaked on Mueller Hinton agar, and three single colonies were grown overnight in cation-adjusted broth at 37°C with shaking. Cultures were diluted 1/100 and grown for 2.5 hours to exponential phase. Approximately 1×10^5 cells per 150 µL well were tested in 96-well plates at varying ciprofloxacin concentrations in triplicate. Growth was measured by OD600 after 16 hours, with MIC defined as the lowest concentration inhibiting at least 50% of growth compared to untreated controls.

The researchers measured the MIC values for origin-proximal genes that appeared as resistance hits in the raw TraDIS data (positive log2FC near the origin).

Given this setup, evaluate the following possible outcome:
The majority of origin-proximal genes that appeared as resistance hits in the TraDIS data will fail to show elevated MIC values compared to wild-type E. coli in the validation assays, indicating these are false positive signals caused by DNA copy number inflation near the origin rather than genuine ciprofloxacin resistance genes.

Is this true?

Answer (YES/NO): YES